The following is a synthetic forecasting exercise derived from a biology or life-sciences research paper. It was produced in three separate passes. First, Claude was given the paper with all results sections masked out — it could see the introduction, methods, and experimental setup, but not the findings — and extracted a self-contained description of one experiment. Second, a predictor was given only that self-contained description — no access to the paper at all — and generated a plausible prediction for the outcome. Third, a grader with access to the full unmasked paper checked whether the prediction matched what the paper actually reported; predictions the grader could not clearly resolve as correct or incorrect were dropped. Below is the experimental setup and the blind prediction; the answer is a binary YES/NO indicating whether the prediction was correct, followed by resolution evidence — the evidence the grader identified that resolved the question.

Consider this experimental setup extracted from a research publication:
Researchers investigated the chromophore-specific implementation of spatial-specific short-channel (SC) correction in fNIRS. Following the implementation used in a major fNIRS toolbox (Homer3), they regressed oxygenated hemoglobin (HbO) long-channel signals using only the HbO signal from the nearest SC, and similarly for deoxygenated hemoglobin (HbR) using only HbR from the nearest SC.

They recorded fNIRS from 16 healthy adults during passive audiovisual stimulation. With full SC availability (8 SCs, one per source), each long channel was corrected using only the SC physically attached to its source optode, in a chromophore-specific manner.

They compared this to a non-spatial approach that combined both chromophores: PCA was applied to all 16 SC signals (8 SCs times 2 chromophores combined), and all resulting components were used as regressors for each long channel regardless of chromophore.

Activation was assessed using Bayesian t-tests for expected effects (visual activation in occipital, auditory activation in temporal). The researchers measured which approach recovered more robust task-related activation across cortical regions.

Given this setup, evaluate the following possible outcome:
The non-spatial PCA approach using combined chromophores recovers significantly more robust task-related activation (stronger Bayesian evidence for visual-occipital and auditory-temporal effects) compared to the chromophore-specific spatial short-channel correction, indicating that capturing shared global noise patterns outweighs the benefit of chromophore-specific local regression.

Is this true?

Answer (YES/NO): YES